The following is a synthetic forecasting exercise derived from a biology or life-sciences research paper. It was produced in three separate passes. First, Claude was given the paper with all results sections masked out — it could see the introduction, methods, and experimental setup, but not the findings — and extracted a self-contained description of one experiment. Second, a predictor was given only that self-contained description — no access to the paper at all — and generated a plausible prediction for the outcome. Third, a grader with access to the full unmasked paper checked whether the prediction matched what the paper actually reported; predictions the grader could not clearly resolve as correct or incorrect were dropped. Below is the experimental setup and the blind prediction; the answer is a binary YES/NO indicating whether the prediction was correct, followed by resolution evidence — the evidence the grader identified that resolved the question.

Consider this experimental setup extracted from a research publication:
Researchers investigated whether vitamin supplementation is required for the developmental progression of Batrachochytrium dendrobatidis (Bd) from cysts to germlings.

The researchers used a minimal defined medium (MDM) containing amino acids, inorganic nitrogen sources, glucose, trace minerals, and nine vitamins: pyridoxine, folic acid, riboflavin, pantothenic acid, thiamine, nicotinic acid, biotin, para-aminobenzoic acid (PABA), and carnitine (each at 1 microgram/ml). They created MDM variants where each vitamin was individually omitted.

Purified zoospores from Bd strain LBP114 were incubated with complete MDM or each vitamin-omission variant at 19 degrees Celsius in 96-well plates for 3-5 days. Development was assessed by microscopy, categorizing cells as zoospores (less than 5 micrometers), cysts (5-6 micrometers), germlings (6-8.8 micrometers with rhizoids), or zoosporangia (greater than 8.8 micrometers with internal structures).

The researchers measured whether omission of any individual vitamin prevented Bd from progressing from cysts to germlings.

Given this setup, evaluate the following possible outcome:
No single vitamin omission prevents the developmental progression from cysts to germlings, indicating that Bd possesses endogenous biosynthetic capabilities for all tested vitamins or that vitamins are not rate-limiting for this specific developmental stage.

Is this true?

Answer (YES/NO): YES